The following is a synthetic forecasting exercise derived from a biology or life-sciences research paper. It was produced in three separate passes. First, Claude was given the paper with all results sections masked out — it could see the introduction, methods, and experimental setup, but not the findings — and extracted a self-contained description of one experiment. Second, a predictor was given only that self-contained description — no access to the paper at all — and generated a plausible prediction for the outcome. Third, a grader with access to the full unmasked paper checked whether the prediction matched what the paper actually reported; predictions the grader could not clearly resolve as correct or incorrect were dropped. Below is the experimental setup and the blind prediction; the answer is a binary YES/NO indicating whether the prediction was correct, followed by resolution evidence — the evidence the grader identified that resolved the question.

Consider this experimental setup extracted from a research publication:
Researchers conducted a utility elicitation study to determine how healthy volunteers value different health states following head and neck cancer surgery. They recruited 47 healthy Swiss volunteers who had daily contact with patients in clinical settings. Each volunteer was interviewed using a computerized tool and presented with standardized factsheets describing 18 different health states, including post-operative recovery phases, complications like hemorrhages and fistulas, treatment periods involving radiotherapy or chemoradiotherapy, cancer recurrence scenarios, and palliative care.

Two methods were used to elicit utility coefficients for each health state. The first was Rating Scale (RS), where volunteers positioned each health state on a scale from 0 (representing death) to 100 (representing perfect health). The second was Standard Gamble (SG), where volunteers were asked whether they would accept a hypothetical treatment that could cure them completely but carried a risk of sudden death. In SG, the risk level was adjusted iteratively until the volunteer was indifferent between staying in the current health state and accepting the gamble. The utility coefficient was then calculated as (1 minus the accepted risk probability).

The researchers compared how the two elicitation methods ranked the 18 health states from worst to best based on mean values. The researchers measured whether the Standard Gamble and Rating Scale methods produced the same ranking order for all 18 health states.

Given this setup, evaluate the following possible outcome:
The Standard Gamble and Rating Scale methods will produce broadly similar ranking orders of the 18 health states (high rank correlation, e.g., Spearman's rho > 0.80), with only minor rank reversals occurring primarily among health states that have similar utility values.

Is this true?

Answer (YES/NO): NO